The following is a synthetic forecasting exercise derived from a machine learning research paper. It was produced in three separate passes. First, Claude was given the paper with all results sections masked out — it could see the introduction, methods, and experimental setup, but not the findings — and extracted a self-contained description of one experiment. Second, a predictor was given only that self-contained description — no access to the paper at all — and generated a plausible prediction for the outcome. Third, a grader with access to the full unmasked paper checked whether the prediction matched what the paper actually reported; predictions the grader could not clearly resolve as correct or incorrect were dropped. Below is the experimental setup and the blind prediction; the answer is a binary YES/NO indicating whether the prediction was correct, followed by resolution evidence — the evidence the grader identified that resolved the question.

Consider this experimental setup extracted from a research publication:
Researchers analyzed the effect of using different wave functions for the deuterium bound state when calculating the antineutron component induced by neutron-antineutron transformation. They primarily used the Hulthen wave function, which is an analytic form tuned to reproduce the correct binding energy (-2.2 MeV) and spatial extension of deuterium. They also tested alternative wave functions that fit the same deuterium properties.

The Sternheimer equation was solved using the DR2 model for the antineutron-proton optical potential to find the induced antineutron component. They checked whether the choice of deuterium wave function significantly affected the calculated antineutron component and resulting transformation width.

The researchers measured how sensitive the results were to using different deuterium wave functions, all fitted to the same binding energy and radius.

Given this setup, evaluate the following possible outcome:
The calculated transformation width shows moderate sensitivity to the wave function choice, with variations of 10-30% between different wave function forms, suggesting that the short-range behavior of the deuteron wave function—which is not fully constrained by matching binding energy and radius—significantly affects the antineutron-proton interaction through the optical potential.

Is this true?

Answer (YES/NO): NO